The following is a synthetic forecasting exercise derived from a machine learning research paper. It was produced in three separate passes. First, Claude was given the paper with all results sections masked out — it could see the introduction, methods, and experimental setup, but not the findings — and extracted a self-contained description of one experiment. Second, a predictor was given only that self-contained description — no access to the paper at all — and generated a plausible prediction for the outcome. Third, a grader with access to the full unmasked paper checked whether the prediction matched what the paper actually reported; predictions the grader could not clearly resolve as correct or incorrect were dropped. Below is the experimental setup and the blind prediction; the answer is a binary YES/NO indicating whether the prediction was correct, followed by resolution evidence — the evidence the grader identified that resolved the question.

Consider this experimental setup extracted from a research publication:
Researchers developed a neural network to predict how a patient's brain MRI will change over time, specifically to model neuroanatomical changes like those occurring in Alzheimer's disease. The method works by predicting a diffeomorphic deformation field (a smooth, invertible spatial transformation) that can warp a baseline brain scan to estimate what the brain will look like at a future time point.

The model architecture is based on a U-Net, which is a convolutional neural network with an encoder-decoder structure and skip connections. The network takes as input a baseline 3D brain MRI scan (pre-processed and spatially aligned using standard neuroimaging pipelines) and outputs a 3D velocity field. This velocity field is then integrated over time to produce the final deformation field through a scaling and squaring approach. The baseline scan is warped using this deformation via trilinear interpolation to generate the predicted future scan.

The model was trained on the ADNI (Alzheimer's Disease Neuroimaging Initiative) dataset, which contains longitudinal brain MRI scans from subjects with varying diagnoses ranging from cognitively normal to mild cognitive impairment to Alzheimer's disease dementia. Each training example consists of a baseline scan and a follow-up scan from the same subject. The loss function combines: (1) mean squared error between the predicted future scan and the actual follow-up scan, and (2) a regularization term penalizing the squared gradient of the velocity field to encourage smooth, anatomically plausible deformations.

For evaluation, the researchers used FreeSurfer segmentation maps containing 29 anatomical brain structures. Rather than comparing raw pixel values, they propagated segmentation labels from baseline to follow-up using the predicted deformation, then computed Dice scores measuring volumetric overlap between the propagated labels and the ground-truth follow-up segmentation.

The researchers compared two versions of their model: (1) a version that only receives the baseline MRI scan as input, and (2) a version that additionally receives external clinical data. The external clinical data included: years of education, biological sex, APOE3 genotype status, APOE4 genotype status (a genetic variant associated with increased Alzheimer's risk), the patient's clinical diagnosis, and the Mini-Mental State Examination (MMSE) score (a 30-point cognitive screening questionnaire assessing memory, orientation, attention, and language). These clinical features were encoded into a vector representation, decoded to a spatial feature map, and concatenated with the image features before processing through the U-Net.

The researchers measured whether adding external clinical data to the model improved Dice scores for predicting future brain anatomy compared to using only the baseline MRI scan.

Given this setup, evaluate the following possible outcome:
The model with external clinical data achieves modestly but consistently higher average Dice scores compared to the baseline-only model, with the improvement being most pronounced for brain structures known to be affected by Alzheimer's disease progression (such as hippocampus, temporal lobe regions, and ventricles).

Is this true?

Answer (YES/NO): NO